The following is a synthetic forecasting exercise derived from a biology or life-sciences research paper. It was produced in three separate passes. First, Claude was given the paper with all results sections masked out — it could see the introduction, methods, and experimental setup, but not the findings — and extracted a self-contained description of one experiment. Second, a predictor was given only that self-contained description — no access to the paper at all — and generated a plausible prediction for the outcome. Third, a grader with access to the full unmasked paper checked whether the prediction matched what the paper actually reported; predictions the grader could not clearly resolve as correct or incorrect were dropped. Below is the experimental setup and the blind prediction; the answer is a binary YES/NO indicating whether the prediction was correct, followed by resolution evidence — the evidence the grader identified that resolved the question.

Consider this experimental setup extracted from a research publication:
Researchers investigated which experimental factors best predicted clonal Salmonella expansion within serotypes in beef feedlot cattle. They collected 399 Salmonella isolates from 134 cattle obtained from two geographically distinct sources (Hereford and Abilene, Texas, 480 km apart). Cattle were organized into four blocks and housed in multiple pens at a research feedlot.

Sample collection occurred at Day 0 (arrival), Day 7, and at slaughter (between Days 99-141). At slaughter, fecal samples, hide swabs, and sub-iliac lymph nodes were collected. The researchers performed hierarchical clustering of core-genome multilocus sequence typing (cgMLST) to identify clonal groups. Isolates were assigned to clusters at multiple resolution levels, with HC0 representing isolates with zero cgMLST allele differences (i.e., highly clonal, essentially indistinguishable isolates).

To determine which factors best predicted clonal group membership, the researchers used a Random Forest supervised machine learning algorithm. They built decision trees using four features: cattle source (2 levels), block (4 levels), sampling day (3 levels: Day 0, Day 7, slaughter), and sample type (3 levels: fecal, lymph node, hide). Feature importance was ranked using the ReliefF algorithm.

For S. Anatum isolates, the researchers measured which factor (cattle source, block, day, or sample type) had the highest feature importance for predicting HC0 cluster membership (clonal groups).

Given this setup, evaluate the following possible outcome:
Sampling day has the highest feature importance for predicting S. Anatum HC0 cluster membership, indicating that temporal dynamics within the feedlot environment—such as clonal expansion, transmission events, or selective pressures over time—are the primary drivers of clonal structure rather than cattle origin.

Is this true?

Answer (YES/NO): NO